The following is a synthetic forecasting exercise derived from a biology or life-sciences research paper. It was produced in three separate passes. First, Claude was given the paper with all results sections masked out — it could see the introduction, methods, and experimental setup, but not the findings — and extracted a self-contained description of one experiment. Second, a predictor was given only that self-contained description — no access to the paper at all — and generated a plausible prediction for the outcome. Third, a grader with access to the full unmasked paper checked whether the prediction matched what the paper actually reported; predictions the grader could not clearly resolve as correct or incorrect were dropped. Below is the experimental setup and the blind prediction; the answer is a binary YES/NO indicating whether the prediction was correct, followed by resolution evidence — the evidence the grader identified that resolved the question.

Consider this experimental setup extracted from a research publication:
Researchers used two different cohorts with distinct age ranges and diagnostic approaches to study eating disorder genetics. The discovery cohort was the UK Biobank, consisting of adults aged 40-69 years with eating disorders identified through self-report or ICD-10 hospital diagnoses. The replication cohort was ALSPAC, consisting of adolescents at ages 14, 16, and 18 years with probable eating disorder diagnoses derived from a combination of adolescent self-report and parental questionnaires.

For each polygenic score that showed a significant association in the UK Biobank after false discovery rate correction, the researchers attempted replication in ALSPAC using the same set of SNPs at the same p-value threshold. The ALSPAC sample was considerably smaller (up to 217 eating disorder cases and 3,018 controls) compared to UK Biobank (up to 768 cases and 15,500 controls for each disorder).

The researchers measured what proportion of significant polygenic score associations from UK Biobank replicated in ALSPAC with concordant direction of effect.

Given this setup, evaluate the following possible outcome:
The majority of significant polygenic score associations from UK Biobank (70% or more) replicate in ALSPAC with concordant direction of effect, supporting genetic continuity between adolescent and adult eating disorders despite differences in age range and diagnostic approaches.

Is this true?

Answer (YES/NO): NO